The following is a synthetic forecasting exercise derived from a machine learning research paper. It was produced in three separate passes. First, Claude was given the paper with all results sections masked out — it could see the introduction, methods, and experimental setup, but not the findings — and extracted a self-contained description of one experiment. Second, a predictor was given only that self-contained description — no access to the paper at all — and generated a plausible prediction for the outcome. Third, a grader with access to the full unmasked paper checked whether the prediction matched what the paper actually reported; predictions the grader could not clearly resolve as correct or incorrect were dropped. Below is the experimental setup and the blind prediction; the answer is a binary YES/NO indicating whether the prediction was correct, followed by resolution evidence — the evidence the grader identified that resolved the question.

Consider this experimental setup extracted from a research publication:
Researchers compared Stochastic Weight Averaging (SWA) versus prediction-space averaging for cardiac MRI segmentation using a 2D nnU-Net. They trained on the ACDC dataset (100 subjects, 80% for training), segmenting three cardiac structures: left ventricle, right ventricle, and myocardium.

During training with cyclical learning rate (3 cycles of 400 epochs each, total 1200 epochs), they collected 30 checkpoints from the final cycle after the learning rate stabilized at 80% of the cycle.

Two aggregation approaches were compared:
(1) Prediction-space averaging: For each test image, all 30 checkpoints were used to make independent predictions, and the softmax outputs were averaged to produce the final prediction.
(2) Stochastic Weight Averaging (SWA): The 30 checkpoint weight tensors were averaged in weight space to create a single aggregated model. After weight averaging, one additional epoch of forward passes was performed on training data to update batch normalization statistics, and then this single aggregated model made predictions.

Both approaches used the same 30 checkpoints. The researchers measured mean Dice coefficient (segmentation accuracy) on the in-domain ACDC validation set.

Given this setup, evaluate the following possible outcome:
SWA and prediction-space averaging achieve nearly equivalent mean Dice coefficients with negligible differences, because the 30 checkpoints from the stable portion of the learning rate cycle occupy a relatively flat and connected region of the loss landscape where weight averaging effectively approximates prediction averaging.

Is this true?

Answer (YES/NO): NO